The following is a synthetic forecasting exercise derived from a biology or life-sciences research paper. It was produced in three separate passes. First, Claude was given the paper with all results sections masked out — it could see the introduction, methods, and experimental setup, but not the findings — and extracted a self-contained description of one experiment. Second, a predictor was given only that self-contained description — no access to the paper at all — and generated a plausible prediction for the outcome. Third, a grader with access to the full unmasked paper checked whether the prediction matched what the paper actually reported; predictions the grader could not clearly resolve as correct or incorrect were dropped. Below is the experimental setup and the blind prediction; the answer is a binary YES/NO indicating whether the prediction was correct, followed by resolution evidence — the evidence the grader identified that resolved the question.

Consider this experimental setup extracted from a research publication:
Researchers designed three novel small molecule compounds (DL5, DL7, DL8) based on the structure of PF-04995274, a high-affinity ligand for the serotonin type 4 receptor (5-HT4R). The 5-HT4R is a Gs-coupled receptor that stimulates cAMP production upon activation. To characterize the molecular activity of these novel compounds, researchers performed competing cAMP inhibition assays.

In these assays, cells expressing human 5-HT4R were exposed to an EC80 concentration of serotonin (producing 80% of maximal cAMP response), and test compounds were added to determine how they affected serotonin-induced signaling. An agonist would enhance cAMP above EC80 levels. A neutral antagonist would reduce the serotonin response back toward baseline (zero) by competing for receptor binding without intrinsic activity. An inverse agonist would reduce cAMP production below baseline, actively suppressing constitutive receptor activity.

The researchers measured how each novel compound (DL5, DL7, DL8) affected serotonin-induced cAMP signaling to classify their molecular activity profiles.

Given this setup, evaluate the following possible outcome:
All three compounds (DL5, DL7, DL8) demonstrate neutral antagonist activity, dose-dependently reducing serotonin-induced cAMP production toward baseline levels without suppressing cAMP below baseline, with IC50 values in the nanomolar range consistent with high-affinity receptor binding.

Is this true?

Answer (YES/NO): NO